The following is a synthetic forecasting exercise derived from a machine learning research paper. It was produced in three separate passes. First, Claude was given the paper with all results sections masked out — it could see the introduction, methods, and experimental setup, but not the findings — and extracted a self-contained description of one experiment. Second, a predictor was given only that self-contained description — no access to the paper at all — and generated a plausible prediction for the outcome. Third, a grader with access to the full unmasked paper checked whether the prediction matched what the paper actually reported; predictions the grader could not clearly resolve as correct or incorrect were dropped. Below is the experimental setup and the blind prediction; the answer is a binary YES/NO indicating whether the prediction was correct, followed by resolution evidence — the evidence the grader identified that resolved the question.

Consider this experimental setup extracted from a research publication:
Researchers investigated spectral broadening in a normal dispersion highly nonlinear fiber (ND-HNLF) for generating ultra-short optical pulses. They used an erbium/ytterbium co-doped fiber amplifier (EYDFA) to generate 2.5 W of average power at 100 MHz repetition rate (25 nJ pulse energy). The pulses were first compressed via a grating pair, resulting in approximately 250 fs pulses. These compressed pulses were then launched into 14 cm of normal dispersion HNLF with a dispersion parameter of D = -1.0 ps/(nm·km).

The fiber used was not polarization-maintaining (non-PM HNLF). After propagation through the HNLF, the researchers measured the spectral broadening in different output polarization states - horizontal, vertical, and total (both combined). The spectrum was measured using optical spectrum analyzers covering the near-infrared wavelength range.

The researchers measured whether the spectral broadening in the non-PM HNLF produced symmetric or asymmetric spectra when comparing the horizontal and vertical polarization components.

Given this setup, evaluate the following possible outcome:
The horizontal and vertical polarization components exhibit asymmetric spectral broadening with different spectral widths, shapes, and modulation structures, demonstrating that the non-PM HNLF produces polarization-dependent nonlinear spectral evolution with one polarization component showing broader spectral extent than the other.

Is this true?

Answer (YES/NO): YES